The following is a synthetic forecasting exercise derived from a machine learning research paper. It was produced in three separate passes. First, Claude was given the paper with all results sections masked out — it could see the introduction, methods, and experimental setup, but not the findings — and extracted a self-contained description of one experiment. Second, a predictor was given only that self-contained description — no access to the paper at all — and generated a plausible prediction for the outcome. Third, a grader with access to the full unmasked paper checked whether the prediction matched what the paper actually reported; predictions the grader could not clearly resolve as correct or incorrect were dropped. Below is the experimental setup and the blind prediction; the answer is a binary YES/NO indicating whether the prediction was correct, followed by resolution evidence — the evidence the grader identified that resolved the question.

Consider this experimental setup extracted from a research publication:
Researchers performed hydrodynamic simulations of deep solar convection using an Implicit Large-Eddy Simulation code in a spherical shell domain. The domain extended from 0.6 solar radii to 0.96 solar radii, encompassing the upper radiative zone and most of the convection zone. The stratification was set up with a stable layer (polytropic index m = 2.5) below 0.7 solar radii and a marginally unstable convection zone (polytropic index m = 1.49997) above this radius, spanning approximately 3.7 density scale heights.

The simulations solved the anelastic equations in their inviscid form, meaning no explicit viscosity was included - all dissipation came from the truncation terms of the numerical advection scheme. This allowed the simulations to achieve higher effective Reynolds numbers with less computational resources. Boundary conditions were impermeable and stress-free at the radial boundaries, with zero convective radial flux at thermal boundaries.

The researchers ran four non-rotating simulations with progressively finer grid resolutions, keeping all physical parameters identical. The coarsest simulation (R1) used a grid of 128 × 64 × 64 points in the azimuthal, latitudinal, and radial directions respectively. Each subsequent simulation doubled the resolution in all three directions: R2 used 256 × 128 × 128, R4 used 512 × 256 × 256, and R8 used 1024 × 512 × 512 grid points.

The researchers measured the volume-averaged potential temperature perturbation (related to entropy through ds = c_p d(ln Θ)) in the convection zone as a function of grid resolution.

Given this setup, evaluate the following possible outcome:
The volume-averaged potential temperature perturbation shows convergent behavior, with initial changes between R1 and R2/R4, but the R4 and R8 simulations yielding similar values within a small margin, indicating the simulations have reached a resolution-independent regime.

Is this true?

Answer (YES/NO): YES